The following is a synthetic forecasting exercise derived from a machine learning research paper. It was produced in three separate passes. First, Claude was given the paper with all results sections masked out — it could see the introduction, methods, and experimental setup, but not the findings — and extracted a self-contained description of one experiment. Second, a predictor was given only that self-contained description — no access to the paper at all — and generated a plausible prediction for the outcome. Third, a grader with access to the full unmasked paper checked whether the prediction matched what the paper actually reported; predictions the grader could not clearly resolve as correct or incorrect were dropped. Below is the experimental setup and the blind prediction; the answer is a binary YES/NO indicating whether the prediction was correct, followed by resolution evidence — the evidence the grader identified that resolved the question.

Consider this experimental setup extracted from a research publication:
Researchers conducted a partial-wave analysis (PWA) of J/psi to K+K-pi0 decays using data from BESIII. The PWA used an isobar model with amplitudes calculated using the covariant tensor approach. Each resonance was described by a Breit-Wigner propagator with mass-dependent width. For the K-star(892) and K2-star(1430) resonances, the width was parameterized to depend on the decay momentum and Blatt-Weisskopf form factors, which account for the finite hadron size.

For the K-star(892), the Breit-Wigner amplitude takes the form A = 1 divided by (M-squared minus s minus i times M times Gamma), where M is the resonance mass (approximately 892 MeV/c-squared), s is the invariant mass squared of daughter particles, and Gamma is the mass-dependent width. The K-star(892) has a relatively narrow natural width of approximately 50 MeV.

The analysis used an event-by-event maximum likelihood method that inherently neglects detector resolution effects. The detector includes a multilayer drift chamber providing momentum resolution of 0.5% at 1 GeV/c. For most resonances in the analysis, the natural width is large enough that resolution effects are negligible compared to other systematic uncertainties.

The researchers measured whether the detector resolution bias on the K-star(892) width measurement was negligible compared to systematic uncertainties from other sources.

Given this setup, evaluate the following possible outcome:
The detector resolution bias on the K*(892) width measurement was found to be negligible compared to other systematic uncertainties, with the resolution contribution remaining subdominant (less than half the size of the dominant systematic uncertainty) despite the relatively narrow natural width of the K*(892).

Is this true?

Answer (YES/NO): NO